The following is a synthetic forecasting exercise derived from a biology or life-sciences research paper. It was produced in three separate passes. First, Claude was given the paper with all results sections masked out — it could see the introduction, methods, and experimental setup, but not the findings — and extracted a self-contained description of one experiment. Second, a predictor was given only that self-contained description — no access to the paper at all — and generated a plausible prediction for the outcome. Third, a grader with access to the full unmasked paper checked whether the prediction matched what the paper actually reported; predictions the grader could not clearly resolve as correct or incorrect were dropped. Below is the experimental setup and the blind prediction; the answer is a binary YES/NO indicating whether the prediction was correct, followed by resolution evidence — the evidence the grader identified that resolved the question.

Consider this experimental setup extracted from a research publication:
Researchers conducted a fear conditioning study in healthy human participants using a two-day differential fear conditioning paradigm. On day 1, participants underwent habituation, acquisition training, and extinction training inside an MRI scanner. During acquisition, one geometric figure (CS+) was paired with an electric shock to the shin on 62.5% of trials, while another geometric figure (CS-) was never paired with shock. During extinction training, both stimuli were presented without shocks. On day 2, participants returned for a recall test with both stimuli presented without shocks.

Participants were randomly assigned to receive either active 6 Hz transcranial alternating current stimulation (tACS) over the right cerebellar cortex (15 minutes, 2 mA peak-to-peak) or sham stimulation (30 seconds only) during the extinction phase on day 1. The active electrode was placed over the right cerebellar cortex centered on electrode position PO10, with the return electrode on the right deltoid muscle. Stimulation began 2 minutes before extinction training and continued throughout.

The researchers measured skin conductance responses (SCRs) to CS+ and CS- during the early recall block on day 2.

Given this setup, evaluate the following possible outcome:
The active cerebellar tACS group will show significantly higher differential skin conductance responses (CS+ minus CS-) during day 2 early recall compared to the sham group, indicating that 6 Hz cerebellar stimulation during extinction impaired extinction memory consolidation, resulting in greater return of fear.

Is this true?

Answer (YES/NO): NO